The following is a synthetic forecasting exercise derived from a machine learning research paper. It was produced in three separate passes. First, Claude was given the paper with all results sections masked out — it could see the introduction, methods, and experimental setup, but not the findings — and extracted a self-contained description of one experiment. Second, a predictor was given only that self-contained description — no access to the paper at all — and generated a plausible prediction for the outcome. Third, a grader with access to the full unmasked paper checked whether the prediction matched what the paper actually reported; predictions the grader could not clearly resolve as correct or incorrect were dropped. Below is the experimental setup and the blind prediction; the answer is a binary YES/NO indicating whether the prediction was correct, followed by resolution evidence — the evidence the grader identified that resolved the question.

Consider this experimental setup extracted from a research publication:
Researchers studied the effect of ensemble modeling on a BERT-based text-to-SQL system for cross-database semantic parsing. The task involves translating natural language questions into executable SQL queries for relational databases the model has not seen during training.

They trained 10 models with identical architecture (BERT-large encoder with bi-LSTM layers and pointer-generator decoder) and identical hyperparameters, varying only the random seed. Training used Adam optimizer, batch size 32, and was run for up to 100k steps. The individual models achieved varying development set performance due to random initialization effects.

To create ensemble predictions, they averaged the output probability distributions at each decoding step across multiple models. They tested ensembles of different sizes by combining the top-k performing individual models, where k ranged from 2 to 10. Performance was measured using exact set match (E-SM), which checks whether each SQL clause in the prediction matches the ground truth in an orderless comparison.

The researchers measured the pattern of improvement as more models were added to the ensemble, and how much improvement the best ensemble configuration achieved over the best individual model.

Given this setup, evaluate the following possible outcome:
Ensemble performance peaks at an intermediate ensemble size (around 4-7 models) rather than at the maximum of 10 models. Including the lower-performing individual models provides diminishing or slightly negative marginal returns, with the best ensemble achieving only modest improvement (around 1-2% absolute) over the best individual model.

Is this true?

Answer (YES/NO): YES